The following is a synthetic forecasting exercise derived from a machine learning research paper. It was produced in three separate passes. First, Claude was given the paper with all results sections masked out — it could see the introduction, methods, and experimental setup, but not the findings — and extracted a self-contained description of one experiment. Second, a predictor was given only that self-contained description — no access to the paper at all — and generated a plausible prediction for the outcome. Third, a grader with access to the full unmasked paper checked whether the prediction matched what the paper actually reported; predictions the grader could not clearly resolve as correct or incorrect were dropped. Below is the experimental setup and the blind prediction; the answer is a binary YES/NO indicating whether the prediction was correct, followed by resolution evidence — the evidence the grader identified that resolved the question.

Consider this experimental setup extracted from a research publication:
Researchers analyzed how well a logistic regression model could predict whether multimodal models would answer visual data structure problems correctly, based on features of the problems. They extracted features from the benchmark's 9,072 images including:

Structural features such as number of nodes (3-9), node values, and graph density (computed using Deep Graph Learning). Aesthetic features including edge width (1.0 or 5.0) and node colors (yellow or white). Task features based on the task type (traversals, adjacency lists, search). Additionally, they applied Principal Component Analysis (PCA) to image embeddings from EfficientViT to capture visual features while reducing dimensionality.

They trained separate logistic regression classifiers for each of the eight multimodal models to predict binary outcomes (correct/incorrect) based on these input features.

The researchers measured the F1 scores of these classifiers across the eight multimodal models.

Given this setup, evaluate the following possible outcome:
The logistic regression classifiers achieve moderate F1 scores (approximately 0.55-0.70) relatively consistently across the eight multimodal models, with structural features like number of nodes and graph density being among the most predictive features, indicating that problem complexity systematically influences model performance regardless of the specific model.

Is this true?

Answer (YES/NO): NO